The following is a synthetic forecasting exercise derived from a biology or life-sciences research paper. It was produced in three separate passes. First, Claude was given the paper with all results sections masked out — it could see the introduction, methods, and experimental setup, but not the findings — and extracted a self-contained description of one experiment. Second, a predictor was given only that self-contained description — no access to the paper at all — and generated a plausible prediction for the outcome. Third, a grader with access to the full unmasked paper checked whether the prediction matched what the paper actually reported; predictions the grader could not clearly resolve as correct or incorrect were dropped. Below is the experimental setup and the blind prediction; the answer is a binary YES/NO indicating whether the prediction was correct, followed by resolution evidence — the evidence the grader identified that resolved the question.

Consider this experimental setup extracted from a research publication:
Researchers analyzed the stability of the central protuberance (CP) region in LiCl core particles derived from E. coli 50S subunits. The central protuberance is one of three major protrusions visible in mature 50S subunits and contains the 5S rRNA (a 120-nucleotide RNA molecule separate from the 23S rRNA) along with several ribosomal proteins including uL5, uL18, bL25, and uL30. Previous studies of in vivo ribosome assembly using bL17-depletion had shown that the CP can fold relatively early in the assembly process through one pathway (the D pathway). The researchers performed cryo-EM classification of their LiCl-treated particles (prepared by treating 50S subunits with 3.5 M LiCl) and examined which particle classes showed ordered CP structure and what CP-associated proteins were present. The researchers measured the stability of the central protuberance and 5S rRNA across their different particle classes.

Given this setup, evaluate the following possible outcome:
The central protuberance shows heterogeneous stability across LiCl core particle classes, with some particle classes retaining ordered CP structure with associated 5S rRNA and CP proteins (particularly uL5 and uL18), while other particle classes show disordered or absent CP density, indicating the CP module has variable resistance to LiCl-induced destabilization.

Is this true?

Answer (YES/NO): YES